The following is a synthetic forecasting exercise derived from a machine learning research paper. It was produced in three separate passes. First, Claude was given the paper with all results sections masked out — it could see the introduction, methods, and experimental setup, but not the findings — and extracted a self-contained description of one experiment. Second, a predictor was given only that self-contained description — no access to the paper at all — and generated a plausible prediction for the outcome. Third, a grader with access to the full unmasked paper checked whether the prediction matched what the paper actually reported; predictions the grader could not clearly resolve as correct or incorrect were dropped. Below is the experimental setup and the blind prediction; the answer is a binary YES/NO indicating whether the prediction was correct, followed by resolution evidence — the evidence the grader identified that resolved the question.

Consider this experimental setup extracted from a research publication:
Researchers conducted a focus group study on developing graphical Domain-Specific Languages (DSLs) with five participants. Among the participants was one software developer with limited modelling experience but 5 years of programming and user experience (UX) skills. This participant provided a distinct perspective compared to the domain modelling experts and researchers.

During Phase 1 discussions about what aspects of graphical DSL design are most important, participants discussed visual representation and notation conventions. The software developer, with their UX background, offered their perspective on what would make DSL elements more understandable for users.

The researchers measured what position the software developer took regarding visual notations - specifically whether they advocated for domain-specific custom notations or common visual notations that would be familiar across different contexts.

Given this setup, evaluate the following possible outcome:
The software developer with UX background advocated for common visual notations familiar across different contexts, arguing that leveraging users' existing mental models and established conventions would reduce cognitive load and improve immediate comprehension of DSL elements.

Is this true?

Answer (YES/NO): YES